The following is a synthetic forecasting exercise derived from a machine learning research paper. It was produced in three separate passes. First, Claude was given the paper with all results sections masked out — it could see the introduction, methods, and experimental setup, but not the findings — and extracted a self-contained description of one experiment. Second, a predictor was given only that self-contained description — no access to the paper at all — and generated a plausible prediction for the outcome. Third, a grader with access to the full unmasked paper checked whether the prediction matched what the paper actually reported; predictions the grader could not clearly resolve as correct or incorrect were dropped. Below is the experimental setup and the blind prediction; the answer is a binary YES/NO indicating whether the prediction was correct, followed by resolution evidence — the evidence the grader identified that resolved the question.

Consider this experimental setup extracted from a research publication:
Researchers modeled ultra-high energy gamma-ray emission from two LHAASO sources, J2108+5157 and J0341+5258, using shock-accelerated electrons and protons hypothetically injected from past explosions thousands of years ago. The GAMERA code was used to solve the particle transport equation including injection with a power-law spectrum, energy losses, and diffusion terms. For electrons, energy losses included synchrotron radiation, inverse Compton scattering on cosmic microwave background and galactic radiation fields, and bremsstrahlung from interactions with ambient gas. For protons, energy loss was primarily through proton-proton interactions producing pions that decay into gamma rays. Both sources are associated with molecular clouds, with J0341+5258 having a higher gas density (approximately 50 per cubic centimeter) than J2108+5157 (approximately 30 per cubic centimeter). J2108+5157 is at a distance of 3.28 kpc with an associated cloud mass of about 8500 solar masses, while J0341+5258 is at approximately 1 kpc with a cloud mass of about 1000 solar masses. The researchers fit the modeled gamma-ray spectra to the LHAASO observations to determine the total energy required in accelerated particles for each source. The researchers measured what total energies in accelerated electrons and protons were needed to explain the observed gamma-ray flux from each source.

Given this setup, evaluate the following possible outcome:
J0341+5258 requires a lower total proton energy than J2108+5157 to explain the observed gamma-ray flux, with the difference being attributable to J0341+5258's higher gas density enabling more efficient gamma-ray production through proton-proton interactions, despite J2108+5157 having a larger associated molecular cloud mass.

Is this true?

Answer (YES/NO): NO